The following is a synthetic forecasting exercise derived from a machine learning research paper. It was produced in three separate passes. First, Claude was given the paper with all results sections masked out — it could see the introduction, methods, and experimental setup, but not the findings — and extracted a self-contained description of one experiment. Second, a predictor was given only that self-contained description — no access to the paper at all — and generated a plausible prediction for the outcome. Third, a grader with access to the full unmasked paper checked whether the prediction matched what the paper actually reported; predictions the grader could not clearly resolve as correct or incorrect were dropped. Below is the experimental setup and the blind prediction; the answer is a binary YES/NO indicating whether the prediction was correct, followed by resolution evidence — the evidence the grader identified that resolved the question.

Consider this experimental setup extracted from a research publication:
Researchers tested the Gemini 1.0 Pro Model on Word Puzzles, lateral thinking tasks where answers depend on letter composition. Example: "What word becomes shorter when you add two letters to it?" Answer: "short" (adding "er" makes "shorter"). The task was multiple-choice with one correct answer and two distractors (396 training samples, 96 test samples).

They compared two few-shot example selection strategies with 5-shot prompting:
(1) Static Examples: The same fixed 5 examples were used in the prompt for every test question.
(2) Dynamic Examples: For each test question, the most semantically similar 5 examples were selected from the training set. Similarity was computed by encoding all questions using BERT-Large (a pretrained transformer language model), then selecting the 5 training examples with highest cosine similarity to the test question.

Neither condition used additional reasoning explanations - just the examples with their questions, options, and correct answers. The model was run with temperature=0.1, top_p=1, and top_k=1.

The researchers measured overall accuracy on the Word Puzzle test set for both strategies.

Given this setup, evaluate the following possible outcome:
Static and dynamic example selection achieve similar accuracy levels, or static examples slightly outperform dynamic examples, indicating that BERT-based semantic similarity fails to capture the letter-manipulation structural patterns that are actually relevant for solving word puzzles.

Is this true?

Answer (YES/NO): NO